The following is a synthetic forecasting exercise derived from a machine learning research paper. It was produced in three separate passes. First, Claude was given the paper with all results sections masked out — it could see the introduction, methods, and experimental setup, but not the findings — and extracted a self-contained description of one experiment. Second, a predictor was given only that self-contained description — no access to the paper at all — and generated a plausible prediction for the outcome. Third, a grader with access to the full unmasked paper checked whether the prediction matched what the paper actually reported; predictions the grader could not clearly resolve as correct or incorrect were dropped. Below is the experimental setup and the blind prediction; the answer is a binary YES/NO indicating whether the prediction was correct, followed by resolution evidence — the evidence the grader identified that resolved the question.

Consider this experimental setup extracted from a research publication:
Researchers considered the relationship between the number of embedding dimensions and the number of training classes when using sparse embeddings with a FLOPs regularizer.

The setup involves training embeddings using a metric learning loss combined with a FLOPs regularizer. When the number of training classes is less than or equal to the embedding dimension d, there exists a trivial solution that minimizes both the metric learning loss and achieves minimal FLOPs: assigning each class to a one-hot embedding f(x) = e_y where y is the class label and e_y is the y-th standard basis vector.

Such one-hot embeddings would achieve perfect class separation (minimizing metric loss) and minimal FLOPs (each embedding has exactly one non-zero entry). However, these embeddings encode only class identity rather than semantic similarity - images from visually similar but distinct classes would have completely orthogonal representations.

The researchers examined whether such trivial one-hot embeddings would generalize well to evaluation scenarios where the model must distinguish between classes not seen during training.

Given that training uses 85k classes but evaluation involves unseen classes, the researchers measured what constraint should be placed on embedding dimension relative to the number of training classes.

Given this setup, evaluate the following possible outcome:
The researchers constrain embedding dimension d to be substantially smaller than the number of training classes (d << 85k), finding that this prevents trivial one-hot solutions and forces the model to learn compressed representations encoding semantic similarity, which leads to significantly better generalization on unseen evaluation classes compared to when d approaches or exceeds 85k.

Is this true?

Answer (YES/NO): NO